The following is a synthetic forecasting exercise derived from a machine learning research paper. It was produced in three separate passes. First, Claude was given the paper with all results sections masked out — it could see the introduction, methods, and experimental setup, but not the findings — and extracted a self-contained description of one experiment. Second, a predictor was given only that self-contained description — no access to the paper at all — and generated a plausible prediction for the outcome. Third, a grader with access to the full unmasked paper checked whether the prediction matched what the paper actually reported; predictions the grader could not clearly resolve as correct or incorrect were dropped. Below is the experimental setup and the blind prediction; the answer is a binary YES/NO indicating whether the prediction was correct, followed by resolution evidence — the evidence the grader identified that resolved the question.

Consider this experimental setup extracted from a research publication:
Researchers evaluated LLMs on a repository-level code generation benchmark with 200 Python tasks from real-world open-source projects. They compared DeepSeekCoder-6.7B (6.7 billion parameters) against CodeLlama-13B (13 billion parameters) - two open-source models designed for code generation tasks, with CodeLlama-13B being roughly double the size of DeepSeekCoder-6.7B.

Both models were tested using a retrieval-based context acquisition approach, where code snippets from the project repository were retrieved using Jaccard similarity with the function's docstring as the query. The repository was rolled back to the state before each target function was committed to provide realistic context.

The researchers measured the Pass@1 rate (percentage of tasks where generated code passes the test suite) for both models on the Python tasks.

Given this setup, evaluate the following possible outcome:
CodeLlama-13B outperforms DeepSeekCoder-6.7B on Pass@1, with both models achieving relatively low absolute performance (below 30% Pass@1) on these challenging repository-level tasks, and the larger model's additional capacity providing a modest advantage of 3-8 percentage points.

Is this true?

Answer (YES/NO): NO